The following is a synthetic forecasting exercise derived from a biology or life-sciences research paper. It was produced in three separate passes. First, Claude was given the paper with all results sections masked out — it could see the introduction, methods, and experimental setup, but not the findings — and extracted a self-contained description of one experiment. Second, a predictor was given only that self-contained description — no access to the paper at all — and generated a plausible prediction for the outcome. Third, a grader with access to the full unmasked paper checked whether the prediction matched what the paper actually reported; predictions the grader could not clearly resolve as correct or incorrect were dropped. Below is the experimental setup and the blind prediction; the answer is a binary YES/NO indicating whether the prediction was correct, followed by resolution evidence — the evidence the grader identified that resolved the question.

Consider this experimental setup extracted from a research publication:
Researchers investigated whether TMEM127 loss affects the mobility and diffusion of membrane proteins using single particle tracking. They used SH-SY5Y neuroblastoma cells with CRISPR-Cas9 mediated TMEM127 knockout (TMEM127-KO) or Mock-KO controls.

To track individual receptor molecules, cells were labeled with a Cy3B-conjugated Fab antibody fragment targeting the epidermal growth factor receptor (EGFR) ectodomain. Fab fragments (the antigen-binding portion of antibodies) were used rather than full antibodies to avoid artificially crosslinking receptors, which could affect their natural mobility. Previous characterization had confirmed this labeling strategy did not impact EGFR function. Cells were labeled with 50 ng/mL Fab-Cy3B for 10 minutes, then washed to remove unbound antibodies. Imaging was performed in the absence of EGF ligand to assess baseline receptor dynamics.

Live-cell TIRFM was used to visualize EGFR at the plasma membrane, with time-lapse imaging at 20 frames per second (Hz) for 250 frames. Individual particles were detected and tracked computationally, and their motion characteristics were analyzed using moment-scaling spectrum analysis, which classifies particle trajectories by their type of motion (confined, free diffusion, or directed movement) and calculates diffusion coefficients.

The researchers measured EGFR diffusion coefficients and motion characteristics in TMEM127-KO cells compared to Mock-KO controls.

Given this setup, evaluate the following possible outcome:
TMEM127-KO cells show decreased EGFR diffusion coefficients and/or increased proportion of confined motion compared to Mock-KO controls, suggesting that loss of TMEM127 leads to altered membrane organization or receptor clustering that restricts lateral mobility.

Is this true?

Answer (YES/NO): NO